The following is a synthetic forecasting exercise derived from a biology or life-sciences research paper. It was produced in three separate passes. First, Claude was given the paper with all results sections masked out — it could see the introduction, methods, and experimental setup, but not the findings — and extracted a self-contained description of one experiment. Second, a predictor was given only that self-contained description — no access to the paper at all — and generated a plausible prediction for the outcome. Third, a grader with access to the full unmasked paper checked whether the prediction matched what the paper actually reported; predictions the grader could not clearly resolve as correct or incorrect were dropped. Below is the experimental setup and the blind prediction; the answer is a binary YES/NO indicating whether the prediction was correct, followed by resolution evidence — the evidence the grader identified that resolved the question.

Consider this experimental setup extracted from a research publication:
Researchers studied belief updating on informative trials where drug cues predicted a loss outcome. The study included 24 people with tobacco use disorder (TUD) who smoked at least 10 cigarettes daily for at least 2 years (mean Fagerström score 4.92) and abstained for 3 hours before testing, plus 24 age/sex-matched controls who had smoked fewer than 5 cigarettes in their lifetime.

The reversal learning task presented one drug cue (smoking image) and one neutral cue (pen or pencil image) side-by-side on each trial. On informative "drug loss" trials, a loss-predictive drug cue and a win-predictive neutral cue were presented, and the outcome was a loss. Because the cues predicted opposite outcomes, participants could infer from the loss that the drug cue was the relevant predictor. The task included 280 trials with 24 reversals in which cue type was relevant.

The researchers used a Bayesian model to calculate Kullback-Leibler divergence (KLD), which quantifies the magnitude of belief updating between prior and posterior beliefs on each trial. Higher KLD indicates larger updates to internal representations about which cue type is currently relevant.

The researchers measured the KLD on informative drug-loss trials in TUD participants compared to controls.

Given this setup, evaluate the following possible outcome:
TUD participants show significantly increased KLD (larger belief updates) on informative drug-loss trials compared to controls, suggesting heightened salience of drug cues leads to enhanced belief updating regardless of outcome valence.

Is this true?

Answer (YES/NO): NO